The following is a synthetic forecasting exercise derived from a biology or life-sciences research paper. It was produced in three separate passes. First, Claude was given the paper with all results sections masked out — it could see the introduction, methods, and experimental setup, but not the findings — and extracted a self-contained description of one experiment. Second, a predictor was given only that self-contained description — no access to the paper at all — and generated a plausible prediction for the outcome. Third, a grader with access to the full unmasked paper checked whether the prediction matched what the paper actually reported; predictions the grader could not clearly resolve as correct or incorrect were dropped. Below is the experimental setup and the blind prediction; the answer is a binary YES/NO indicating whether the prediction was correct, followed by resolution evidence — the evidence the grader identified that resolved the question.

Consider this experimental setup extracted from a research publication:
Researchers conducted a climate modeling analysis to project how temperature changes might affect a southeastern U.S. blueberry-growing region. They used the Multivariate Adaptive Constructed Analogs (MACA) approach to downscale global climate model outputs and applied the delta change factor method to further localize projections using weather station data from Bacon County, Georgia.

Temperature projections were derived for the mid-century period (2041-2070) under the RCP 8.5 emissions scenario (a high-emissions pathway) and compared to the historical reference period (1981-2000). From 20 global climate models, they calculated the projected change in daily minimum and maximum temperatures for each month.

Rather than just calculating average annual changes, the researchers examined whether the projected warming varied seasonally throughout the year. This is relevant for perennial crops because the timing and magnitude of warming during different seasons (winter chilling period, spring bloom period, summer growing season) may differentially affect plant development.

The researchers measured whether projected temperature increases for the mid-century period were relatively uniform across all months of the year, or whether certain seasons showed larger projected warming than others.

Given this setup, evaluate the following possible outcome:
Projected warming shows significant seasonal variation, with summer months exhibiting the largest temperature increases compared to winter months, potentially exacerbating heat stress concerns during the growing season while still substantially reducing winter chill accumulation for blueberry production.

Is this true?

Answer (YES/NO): YES